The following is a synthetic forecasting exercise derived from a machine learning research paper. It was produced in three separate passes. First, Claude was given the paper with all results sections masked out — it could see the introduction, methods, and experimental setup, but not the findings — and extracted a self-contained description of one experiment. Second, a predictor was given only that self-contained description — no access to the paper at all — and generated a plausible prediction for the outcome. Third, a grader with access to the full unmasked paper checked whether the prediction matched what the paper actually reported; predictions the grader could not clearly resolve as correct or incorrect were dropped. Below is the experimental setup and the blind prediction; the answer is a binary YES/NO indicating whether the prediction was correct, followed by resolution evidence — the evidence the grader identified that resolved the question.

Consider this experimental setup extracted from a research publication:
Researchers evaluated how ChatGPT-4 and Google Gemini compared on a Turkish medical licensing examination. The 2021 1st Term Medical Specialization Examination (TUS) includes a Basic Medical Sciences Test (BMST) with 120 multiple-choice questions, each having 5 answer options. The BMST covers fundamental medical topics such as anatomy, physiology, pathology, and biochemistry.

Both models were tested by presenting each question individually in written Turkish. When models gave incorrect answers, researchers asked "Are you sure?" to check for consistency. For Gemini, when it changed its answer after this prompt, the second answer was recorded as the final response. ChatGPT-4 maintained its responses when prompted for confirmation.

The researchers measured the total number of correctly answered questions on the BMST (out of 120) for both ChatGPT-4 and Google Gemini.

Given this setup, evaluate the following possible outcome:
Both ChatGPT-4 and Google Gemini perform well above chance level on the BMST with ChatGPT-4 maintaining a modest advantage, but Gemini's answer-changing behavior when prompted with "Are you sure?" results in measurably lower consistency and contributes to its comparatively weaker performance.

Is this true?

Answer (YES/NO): NO